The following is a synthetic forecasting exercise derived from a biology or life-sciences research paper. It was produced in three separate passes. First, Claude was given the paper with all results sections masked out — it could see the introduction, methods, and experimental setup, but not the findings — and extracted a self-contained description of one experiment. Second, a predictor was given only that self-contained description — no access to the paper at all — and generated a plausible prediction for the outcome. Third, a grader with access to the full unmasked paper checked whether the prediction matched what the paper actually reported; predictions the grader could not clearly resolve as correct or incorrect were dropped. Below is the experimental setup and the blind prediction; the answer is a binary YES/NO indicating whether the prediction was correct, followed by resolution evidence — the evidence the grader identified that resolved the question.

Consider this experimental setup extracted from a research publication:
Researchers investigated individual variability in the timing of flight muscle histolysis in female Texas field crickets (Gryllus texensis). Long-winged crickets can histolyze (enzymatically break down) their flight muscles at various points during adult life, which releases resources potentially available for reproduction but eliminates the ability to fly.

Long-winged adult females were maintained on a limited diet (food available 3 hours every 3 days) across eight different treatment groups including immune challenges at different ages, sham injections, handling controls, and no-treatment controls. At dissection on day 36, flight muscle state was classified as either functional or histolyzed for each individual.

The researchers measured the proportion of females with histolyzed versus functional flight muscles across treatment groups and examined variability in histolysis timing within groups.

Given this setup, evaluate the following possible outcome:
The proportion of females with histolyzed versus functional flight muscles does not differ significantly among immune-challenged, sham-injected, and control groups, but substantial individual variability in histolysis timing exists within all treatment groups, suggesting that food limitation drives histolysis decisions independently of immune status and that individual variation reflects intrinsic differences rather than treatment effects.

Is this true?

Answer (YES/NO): NO